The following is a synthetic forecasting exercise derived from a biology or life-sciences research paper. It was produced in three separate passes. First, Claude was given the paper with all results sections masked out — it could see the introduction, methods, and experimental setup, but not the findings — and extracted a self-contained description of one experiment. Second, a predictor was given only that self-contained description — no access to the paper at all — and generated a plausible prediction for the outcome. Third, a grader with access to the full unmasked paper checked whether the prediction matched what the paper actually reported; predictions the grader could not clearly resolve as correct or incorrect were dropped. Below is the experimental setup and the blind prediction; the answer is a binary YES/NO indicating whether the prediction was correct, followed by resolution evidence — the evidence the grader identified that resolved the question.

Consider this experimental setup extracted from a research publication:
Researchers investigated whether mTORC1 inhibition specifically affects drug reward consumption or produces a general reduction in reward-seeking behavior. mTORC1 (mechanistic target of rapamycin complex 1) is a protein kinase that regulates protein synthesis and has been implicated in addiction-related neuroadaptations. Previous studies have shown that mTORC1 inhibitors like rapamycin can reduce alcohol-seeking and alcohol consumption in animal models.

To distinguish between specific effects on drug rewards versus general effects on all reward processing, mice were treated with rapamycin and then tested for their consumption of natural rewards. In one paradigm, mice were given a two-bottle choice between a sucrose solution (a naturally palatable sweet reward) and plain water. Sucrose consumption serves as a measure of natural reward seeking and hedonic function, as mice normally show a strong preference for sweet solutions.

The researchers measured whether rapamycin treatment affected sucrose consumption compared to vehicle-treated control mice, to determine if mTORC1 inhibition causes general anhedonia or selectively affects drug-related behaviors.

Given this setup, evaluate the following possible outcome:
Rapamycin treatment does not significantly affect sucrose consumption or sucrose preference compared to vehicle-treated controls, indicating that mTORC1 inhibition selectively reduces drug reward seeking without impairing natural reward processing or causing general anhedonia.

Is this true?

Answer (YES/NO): YES